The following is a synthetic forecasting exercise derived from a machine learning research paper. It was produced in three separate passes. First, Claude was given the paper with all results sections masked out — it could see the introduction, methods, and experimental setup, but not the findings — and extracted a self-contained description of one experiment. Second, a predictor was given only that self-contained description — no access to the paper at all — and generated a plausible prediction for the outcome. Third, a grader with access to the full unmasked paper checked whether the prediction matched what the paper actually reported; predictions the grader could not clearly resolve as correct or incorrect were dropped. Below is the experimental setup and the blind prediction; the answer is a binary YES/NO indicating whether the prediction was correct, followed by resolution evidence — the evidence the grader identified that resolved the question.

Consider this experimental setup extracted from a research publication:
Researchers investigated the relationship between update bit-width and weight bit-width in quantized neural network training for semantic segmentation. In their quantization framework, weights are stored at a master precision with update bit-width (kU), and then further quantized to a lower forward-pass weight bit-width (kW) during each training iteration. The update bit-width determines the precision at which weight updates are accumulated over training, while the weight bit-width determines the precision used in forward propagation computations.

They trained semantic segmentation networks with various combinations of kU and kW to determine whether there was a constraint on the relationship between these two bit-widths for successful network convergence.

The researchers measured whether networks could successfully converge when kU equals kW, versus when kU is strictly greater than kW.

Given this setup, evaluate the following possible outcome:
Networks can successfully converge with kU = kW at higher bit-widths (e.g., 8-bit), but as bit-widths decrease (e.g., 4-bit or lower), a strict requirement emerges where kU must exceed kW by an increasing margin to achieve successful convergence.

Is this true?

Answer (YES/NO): NO